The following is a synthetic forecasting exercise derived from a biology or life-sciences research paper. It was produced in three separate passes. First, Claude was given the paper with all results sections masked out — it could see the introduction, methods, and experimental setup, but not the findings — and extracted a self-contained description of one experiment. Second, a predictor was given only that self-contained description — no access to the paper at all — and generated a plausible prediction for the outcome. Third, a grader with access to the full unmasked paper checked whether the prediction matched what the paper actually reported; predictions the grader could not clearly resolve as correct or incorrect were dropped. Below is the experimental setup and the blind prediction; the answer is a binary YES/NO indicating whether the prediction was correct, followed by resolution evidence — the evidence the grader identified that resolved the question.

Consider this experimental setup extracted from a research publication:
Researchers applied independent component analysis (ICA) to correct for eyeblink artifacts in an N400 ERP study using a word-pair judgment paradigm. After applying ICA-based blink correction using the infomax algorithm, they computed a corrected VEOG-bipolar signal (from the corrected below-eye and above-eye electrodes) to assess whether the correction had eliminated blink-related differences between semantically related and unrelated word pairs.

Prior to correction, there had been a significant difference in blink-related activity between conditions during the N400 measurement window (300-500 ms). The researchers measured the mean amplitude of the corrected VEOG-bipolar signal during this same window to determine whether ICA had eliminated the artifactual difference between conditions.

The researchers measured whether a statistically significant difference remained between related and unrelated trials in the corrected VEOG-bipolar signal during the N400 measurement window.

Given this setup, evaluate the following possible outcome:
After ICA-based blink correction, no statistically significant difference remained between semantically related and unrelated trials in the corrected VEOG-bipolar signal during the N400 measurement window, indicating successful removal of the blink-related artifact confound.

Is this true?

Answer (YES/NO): NO